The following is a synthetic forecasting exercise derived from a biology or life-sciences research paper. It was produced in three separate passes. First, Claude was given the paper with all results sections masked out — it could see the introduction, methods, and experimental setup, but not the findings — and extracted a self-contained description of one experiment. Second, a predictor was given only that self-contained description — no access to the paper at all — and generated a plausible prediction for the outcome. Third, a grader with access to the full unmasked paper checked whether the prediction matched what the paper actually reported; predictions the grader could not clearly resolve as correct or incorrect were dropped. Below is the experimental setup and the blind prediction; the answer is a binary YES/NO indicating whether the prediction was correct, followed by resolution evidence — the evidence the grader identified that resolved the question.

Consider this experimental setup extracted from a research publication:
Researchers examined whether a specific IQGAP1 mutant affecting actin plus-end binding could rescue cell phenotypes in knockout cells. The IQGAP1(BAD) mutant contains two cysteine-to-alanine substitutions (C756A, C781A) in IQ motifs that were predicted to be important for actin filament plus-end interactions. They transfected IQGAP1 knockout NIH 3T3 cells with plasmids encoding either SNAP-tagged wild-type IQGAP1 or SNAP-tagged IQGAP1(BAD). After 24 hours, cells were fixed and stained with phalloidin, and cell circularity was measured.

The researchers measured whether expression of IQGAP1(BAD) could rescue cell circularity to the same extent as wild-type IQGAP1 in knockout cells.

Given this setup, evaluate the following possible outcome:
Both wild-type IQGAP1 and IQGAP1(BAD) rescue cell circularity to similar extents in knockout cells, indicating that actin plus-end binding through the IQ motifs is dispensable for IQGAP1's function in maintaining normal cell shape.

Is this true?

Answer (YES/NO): NO